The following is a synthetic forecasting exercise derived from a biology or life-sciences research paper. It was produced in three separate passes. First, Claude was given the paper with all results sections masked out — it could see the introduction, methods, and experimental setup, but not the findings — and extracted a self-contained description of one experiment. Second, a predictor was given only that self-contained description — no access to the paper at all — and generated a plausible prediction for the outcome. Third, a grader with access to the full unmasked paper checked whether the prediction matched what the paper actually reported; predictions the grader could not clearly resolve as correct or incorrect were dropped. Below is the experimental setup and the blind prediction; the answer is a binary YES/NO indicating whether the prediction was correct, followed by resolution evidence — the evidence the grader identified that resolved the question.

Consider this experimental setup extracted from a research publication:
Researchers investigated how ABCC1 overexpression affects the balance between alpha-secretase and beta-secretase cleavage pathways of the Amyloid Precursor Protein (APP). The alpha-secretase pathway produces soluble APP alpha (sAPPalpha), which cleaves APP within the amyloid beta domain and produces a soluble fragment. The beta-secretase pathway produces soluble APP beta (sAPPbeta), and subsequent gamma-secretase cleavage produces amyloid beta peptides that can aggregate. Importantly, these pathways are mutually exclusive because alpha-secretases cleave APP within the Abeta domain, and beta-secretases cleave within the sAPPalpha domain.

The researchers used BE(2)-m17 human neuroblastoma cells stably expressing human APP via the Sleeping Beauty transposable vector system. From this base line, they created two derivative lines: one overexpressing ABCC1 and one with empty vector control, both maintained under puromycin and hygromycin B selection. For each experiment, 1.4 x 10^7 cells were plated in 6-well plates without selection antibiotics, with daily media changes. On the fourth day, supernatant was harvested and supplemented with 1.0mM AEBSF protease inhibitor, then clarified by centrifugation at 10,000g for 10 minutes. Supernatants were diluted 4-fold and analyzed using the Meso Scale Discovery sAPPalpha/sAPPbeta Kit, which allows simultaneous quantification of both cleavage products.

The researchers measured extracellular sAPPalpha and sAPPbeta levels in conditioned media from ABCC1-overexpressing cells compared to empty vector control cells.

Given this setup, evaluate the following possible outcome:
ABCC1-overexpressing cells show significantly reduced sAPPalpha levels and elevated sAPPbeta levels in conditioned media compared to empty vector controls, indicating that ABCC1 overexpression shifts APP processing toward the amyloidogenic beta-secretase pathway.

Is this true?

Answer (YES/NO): NO